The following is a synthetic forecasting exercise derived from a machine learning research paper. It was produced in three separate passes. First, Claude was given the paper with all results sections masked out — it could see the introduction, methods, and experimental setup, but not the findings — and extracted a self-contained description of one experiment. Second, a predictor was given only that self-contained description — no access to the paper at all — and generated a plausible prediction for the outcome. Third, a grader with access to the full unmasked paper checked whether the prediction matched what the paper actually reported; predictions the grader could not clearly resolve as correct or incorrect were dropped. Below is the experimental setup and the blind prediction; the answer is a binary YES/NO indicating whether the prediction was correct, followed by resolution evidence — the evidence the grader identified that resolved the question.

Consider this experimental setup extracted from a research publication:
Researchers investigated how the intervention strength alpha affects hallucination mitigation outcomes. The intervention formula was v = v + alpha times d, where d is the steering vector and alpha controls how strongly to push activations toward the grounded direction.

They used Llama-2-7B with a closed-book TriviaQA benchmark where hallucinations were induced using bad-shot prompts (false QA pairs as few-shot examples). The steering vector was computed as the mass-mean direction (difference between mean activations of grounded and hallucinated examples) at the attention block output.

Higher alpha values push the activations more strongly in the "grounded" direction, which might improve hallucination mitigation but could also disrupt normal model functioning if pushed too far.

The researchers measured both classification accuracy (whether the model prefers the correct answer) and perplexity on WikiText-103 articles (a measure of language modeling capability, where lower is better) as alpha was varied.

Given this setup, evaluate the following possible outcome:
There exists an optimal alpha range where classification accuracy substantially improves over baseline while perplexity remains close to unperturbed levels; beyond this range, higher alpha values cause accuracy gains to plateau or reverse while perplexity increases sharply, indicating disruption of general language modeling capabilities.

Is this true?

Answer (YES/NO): NO